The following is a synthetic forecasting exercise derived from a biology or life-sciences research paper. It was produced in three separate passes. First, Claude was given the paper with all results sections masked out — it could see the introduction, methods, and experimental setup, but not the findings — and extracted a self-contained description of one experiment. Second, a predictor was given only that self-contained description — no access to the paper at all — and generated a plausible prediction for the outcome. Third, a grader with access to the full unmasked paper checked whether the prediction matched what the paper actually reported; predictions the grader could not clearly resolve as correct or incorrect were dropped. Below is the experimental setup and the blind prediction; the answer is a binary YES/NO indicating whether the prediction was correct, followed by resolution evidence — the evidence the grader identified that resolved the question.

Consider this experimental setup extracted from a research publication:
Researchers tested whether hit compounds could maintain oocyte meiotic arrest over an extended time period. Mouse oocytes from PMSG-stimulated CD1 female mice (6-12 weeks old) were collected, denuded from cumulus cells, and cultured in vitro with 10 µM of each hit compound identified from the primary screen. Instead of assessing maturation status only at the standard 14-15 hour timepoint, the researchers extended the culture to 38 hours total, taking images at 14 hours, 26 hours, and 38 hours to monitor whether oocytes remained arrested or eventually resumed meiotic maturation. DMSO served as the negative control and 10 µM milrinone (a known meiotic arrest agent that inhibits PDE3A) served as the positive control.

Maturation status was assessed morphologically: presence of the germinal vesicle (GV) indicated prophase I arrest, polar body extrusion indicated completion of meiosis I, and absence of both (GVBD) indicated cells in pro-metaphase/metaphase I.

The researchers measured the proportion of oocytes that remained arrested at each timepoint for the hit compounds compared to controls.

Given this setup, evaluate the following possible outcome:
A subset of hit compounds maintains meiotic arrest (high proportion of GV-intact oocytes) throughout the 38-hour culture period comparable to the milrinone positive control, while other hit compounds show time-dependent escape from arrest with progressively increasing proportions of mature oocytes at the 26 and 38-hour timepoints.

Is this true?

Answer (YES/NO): NO